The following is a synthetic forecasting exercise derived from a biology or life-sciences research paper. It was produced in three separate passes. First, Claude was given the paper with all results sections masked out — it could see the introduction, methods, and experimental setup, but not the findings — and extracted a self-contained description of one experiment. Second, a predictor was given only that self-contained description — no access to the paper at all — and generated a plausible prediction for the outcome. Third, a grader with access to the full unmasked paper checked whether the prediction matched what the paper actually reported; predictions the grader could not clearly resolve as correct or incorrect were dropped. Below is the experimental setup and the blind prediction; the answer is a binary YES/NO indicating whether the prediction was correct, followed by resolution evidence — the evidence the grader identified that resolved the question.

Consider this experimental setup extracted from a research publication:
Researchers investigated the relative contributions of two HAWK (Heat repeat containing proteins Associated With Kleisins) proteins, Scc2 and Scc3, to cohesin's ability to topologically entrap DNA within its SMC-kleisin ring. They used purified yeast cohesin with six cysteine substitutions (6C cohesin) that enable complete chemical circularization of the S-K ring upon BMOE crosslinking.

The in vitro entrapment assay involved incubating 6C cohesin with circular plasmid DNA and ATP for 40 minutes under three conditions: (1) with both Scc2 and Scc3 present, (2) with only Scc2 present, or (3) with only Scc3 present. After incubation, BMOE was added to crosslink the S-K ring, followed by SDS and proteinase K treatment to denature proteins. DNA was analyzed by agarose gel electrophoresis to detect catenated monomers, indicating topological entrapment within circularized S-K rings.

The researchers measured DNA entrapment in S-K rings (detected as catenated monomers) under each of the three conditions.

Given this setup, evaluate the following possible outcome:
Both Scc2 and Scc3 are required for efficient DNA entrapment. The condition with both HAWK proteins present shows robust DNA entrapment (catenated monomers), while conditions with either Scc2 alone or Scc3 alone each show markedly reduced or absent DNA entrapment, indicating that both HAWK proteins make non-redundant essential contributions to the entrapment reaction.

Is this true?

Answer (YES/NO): YES